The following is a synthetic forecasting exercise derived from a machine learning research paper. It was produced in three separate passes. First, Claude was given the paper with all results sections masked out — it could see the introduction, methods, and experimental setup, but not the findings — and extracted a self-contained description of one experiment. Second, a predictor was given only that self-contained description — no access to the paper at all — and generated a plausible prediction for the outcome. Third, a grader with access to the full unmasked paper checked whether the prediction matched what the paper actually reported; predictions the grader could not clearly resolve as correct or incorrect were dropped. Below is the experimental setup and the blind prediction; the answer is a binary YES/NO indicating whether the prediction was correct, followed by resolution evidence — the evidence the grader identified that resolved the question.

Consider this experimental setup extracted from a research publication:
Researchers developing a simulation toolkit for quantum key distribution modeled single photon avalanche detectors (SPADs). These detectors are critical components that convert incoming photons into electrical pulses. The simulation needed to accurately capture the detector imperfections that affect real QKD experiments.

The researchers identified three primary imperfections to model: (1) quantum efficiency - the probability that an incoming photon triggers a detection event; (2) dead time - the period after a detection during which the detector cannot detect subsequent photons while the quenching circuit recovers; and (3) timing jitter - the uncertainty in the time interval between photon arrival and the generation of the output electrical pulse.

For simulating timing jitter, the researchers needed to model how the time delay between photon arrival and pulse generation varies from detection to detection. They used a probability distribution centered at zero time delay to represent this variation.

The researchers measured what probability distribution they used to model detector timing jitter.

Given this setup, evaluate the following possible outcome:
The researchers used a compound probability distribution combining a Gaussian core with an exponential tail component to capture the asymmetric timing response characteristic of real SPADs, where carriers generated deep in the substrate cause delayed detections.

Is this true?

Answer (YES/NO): NO